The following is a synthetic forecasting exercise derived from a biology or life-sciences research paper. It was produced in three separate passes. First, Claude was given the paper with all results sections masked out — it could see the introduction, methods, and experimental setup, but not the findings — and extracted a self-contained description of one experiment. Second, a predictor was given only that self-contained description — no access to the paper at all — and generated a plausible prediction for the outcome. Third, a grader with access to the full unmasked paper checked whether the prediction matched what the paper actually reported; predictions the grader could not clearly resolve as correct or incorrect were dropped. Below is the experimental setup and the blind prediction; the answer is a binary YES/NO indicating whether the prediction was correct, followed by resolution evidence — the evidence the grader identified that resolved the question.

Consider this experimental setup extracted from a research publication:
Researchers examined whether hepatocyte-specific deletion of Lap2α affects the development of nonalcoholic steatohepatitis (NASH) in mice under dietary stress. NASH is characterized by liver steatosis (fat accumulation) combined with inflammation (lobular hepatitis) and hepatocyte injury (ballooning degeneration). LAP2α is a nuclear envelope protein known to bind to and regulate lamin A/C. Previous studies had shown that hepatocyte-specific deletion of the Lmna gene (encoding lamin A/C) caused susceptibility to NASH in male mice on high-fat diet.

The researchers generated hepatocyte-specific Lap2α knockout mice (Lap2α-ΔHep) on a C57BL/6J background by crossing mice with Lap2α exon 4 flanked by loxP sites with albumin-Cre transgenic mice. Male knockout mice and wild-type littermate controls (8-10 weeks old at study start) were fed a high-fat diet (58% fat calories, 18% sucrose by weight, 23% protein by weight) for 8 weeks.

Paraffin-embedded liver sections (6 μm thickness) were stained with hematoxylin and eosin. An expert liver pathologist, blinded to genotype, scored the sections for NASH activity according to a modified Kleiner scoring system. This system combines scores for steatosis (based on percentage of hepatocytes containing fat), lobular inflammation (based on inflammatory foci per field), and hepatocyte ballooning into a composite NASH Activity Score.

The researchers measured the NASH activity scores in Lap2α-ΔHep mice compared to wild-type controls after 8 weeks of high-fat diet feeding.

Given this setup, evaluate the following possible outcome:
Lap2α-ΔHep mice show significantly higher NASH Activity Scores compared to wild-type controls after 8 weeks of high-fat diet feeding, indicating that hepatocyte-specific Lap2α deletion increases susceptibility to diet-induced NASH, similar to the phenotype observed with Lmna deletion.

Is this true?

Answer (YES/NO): NO